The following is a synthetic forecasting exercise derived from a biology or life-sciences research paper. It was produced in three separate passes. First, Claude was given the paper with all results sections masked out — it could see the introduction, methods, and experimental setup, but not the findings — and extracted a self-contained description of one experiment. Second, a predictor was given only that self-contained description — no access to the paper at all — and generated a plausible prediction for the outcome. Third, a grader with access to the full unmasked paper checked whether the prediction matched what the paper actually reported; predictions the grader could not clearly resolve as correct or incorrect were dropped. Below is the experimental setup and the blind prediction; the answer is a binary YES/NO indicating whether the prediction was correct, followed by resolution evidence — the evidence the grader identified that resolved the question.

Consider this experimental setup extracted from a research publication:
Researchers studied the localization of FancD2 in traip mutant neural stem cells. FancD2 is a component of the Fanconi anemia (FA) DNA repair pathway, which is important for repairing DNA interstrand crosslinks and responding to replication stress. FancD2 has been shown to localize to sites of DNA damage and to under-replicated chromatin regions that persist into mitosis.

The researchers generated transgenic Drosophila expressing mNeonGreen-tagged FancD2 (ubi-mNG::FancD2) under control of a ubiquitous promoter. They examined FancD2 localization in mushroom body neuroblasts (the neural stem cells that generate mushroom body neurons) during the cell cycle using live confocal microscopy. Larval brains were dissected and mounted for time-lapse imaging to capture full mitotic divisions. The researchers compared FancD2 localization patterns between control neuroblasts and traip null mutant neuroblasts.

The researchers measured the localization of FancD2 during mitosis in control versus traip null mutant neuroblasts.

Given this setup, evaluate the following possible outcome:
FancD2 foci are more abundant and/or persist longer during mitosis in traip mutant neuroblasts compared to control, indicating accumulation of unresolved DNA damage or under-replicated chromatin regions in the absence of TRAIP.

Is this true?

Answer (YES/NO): NO